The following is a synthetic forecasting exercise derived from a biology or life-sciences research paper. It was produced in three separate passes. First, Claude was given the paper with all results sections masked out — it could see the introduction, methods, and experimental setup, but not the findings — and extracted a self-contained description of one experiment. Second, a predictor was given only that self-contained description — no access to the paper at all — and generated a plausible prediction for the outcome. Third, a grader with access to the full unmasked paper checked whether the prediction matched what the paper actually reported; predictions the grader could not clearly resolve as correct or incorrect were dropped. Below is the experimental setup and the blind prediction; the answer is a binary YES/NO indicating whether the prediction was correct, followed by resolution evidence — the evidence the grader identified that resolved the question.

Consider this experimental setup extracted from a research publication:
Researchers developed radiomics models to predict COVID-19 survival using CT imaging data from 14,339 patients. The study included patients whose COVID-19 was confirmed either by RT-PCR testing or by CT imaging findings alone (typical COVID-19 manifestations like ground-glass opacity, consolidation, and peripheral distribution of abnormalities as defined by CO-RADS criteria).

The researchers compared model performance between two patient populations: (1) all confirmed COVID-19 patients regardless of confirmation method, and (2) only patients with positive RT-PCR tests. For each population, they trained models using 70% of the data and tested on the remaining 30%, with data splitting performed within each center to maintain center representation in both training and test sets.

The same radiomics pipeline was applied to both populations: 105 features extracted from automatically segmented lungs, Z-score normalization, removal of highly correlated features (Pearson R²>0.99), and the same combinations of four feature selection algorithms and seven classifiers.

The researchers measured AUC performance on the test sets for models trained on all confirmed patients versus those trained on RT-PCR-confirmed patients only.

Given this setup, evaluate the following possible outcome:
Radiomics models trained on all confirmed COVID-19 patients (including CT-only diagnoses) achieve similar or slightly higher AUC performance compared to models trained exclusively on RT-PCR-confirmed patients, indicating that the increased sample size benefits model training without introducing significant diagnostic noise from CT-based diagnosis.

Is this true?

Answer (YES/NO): YES